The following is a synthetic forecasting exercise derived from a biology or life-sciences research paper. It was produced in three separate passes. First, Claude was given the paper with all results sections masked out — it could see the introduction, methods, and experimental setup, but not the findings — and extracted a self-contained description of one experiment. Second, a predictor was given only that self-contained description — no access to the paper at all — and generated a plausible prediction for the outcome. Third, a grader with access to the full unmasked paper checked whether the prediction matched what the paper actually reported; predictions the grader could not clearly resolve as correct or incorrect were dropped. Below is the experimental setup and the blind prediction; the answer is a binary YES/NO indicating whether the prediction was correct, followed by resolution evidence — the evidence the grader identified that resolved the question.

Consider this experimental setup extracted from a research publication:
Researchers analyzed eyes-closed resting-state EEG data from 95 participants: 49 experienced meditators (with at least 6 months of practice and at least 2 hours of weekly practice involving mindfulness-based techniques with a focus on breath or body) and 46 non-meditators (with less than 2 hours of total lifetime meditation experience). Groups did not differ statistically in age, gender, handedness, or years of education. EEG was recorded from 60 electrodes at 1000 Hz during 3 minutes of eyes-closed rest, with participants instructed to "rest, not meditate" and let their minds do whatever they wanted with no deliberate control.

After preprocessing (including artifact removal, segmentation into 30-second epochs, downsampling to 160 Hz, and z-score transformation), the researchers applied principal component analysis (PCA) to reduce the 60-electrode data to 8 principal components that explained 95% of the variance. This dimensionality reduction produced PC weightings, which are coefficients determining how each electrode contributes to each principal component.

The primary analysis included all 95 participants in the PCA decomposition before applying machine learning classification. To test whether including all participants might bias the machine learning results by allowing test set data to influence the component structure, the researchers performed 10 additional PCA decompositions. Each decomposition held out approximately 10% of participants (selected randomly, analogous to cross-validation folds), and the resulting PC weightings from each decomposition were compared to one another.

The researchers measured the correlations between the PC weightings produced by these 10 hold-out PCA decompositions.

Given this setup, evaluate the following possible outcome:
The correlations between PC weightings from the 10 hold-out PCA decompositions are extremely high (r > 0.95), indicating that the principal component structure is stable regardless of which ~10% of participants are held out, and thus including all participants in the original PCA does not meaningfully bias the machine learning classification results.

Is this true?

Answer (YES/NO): YES